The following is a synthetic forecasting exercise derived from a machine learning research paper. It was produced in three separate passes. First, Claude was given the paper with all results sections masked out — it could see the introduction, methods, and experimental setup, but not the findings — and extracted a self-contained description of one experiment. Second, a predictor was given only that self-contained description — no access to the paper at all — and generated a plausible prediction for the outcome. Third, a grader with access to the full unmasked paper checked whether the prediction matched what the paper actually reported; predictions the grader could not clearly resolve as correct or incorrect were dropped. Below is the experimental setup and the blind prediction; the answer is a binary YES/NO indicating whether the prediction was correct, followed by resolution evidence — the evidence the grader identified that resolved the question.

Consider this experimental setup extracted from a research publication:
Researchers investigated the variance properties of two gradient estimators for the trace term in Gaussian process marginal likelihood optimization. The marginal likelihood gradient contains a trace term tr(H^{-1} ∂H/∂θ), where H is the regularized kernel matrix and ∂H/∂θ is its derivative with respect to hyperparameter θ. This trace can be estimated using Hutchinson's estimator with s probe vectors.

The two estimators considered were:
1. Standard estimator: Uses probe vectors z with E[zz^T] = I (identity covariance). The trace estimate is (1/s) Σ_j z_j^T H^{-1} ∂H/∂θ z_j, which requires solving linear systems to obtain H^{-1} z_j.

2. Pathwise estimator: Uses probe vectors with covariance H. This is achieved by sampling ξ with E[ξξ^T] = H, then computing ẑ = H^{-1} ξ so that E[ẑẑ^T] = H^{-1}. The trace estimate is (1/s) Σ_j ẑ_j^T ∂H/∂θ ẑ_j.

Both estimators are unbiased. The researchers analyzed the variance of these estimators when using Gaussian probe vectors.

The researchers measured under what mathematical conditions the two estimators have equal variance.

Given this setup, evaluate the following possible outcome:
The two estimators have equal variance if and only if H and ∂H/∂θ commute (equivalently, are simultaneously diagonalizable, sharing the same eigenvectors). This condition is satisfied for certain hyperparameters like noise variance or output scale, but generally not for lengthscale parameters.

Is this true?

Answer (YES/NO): NO